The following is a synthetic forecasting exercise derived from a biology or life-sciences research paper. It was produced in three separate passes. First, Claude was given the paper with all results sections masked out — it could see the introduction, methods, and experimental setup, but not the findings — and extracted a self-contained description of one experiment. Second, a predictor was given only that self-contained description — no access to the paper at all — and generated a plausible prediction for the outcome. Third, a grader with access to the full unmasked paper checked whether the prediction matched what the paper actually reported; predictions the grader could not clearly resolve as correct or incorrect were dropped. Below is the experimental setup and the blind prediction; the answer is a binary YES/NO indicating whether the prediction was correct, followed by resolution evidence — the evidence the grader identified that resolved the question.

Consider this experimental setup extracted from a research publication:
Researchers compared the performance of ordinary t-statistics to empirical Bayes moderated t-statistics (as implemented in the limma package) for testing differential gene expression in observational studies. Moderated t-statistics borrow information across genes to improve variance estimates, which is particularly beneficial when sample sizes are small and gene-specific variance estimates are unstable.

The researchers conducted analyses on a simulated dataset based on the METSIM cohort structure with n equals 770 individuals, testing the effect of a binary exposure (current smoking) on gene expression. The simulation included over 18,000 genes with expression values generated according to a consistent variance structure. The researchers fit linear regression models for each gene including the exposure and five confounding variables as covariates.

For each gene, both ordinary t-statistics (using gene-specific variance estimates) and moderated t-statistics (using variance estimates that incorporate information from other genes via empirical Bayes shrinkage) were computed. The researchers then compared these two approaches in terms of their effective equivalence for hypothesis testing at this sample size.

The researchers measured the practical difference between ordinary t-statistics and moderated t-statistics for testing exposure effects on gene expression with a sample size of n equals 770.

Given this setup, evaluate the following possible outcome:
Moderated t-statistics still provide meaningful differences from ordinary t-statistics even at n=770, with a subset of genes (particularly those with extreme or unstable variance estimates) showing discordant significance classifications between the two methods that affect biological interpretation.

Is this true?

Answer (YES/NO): NO